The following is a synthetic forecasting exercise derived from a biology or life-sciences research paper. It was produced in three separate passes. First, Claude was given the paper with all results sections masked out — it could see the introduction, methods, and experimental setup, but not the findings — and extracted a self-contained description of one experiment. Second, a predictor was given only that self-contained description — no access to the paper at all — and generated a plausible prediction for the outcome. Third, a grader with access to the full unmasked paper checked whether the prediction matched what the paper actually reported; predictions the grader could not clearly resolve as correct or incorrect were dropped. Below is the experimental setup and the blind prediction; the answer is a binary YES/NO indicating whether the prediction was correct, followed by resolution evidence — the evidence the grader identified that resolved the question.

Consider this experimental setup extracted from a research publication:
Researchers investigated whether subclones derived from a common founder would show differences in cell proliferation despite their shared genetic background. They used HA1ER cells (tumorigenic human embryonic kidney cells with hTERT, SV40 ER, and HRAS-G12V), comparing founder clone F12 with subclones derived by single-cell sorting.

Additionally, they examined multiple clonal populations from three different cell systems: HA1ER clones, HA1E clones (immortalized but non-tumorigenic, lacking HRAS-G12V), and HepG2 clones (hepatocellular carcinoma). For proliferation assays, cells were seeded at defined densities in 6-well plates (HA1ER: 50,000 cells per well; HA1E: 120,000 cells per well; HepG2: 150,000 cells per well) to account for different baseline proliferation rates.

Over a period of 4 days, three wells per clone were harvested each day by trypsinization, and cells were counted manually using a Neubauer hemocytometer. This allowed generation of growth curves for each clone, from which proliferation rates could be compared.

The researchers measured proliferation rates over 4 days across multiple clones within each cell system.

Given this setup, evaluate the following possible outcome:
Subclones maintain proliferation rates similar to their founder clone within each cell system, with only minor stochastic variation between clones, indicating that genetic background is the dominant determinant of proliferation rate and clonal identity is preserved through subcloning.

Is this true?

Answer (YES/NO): YES